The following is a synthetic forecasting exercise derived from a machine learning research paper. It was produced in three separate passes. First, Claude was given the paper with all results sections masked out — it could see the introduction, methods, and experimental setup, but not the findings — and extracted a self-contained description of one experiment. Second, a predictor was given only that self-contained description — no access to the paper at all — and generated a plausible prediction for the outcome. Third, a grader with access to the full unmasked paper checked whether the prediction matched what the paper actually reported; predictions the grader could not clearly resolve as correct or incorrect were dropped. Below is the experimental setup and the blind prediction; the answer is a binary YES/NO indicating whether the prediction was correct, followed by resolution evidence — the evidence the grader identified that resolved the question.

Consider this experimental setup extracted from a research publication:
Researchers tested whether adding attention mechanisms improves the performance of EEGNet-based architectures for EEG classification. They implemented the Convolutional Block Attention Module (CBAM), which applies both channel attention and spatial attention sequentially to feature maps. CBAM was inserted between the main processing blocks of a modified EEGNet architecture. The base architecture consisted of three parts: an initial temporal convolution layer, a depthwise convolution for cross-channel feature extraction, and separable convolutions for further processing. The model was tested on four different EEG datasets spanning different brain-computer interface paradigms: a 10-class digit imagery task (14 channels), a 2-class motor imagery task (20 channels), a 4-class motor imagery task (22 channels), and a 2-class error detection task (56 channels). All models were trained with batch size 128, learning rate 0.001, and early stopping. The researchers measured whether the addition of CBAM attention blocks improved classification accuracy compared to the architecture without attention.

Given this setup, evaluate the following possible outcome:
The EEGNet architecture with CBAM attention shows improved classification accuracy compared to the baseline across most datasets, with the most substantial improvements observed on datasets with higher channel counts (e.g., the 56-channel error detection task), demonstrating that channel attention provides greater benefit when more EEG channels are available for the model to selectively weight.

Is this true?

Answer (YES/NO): NO